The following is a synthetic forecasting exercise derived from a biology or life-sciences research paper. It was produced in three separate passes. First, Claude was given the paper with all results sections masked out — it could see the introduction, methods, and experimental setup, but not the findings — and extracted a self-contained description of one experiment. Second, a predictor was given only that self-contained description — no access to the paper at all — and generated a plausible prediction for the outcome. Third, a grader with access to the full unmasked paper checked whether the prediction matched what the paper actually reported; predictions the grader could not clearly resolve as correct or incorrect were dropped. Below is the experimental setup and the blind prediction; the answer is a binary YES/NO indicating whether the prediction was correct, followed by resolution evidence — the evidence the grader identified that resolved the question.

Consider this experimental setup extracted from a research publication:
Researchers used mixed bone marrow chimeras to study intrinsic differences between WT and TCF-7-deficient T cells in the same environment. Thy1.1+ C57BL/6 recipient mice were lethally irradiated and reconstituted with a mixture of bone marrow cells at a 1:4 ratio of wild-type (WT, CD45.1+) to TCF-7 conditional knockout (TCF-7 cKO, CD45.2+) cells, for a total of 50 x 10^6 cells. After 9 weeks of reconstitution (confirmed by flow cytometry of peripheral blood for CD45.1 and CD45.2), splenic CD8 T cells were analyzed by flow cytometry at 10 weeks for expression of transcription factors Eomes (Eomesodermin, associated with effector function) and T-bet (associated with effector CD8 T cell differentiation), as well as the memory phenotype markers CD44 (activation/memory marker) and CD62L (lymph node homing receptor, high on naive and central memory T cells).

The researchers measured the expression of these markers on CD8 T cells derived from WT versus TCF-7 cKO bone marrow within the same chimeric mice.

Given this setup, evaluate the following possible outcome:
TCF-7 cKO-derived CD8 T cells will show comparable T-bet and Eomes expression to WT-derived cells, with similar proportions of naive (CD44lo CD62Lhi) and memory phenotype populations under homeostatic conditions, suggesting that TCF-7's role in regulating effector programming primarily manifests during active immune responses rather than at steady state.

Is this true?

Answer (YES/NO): NO